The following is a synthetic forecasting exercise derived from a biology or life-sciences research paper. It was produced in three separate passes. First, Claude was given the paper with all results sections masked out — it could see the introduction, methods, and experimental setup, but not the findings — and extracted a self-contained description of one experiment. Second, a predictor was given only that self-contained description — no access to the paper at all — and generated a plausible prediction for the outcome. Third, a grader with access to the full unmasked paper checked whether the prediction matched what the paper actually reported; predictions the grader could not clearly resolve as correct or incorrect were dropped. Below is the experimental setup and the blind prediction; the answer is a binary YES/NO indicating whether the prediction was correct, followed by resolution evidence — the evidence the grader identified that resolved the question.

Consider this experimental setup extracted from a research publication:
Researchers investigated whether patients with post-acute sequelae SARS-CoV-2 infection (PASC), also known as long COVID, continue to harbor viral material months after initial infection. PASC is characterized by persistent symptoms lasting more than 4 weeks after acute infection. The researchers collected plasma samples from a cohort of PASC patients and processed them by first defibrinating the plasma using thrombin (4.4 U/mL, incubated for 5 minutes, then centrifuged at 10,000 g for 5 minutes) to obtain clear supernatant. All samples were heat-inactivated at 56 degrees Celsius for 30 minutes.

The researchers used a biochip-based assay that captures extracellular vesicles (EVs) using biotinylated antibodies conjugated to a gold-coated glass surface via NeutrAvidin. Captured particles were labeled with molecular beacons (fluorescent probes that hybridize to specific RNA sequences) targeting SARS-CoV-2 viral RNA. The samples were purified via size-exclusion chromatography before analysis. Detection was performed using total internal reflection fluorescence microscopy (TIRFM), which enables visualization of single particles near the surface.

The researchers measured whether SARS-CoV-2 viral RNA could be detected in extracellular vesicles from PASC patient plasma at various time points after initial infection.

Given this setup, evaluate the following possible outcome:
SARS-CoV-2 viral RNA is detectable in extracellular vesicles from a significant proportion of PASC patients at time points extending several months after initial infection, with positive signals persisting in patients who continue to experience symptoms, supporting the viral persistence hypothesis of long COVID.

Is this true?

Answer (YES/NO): YES